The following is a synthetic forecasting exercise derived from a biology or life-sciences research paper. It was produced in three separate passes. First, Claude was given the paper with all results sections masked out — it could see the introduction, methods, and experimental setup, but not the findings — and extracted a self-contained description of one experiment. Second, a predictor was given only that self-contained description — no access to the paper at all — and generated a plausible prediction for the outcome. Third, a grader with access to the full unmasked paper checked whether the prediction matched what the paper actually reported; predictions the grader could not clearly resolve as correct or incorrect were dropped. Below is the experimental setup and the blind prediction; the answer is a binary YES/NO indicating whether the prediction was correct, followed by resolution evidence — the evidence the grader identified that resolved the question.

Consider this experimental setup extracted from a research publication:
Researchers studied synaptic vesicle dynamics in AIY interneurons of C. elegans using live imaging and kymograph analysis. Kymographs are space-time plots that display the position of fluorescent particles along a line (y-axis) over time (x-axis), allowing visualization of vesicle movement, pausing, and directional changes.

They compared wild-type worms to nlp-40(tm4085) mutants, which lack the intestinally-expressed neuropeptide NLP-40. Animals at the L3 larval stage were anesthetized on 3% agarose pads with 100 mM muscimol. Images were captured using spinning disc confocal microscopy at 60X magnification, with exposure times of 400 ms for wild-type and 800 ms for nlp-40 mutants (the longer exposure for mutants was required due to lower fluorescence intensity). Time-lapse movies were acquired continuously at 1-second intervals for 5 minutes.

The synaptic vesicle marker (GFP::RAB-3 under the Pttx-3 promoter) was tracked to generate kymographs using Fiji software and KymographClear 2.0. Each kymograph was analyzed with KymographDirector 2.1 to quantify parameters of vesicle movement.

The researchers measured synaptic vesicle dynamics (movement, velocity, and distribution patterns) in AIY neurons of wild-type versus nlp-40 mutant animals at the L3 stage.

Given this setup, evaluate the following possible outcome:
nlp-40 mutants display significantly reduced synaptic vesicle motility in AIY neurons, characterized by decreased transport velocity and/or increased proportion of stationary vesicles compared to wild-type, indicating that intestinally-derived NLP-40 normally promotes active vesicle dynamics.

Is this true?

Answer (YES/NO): YES